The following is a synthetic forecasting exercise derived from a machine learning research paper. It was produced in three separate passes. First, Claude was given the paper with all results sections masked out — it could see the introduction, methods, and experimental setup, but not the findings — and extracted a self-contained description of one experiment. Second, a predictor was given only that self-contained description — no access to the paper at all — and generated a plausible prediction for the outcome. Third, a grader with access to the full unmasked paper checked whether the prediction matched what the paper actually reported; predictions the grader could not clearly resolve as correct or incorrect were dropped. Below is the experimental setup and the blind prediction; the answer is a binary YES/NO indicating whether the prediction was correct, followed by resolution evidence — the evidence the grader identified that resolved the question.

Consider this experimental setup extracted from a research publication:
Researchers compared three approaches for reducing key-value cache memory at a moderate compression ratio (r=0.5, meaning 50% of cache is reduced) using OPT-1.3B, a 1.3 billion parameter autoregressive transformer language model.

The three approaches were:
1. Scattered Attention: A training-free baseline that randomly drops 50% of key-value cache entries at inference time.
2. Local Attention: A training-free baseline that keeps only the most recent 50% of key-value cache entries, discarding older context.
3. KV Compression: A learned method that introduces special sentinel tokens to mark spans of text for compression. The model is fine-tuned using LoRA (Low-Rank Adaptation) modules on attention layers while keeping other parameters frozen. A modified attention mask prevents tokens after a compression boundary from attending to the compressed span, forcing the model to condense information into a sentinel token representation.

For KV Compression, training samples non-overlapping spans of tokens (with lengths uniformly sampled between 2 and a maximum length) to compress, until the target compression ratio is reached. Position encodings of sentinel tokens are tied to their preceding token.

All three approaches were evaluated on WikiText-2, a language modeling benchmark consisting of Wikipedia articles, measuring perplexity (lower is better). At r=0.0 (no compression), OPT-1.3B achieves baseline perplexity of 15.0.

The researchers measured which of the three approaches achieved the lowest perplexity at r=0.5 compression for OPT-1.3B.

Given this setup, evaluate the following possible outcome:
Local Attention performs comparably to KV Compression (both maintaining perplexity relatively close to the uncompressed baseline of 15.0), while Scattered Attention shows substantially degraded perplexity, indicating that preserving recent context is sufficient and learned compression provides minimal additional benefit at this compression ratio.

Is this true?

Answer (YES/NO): YES